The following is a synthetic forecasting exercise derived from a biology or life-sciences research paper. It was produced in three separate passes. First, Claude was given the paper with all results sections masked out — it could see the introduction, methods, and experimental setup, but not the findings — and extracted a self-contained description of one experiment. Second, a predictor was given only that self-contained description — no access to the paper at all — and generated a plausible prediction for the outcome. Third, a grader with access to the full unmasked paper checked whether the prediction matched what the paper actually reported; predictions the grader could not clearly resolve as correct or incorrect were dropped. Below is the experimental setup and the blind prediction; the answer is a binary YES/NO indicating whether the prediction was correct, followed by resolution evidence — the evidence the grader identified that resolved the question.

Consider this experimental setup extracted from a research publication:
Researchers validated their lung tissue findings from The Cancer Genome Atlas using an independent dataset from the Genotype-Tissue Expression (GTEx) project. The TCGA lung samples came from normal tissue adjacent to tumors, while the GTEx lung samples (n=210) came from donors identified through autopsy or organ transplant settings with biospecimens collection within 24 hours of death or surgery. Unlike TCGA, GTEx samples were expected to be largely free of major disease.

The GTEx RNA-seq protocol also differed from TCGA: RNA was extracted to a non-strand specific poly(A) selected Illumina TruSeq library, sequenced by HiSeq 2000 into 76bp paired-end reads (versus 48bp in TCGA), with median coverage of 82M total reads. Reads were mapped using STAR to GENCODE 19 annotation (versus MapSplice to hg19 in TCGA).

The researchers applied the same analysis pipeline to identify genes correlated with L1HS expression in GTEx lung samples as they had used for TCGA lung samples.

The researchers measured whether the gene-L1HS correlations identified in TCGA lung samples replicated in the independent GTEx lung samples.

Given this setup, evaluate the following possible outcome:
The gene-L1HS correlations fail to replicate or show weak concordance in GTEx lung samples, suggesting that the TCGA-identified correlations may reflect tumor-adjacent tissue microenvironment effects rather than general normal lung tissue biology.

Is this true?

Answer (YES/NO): NO